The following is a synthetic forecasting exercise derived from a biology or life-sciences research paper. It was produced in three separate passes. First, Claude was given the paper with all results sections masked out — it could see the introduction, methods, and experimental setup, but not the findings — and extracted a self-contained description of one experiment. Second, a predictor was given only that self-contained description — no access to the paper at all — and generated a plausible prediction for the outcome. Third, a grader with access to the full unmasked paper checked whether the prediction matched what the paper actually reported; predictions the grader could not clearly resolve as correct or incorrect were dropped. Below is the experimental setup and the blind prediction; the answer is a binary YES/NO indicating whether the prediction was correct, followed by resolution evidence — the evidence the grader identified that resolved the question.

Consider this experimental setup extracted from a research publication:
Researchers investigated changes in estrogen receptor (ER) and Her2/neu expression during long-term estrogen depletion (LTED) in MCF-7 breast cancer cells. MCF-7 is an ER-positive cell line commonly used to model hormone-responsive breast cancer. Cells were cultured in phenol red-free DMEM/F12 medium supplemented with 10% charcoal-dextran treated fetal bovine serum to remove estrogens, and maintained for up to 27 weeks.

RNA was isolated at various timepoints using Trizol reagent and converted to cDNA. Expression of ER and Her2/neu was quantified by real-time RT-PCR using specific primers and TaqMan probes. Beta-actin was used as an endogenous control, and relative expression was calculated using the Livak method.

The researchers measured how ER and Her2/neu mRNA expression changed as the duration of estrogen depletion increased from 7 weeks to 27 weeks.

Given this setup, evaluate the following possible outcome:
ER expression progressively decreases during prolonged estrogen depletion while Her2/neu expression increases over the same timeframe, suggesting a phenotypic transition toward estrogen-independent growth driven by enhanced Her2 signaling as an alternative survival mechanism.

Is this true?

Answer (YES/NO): NO